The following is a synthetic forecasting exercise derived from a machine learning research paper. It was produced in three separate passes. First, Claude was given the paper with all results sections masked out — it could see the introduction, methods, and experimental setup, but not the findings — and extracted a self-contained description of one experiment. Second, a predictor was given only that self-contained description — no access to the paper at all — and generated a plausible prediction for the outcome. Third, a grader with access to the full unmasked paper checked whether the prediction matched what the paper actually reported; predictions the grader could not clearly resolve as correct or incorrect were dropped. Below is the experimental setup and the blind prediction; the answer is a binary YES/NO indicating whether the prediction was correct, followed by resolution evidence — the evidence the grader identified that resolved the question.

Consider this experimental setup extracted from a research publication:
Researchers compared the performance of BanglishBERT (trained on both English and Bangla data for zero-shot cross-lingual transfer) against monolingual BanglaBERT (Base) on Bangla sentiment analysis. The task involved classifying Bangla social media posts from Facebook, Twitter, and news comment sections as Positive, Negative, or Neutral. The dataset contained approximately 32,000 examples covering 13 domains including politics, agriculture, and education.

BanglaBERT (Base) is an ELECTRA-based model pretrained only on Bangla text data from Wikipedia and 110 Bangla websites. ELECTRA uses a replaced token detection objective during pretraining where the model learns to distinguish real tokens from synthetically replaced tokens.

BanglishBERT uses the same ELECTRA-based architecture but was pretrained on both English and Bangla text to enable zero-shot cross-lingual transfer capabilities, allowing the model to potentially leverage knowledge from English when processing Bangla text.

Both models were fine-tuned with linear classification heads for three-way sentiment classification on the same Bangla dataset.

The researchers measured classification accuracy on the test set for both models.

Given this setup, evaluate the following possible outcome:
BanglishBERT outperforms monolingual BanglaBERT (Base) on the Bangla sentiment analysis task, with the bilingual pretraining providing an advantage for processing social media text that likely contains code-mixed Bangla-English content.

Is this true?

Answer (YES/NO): NO